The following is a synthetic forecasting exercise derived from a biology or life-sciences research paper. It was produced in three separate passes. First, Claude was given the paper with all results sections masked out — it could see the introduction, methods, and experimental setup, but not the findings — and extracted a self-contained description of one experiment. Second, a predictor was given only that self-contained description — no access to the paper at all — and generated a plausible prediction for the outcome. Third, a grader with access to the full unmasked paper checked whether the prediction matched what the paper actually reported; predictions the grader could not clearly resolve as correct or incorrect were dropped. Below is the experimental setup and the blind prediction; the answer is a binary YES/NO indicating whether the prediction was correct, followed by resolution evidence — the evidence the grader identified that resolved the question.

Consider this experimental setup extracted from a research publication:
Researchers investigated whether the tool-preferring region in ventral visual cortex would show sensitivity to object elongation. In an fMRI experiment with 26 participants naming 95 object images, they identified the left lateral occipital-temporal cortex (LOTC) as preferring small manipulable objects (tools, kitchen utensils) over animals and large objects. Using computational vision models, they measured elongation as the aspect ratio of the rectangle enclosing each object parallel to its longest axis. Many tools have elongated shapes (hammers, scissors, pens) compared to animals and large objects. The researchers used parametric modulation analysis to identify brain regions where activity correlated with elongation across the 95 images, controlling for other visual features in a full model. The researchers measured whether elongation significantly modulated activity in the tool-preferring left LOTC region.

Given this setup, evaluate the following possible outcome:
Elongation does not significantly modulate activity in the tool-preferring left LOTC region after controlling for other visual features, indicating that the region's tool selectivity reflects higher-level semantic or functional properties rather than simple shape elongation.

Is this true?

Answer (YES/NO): YES